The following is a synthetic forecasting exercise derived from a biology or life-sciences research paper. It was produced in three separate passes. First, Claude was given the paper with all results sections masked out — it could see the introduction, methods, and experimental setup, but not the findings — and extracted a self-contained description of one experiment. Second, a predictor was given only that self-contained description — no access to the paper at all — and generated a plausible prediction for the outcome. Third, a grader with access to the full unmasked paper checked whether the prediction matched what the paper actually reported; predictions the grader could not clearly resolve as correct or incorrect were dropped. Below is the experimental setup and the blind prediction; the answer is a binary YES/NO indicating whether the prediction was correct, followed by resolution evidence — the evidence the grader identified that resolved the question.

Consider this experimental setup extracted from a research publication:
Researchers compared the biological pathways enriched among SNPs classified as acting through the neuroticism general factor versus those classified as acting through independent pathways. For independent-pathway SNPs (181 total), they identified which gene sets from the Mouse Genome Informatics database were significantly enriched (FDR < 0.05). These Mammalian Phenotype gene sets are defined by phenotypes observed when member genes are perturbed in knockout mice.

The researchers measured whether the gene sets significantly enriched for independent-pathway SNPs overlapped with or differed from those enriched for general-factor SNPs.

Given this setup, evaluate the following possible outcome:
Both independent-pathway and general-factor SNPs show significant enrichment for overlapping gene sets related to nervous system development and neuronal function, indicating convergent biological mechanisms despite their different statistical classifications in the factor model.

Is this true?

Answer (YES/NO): YES